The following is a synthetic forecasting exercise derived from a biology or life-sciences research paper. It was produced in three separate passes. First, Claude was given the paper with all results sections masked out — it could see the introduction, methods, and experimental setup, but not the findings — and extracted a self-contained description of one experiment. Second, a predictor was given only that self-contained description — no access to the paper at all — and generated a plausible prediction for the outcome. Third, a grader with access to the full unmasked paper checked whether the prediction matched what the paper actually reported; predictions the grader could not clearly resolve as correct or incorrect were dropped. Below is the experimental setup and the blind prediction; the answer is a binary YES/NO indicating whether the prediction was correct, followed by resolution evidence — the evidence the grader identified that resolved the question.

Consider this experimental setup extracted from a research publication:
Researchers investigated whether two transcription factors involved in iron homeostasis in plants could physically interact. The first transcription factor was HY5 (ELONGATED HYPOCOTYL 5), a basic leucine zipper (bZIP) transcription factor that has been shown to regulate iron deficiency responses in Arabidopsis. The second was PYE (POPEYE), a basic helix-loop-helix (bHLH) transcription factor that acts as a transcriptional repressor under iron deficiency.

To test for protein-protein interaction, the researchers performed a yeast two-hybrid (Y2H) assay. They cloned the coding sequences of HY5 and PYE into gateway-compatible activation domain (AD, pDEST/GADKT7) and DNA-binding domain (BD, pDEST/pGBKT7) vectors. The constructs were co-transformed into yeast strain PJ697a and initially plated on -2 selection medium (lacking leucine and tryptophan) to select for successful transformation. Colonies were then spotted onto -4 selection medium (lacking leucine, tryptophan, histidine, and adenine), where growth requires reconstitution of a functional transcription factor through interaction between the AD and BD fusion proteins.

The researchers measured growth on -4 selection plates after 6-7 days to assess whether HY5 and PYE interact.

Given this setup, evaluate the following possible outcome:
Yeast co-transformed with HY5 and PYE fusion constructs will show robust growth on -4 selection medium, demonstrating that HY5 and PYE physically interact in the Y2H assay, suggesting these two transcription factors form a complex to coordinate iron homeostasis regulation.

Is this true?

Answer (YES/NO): YES